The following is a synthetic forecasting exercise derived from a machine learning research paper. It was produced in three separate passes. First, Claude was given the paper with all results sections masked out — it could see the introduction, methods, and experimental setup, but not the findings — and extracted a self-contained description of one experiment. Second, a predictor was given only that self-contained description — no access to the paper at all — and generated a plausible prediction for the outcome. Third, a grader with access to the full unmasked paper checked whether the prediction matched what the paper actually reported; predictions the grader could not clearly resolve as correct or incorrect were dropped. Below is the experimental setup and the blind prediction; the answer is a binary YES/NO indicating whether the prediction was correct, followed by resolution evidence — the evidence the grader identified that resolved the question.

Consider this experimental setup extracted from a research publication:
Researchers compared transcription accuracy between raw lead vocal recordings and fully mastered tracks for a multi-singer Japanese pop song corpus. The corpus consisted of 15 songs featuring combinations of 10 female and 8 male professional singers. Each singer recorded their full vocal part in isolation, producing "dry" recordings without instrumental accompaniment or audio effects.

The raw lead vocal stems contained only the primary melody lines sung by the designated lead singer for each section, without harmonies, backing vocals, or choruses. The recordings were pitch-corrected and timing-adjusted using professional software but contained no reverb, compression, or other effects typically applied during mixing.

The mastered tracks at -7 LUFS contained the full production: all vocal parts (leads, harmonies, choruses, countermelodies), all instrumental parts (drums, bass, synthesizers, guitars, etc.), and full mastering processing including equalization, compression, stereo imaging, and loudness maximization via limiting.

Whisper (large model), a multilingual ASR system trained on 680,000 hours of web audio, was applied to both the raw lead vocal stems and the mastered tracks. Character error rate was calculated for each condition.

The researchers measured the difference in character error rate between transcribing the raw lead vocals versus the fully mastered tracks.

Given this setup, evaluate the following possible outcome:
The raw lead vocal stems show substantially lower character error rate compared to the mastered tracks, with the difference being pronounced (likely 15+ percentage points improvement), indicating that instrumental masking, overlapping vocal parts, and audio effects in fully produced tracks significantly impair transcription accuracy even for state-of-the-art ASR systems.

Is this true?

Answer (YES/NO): NO